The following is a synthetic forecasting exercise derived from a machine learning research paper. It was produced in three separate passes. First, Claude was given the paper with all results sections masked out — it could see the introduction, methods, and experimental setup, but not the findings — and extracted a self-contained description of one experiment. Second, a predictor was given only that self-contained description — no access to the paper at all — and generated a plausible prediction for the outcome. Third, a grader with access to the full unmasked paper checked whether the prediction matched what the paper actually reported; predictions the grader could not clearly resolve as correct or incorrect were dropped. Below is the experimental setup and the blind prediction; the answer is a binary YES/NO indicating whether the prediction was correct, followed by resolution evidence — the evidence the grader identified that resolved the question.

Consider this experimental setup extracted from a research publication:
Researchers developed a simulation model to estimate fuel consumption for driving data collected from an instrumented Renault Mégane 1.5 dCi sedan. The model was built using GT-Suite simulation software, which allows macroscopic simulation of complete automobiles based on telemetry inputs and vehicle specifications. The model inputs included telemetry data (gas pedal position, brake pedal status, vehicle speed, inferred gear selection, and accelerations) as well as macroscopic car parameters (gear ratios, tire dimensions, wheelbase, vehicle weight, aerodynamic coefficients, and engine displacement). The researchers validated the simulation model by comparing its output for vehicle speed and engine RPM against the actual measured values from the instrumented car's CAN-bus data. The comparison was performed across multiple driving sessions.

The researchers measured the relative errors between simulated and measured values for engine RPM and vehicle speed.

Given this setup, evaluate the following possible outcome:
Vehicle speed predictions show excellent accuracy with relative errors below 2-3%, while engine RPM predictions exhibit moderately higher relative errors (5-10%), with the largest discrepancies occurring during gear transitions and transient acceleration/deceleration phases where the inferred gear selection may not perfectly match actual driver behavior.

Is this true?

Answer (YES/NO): NO